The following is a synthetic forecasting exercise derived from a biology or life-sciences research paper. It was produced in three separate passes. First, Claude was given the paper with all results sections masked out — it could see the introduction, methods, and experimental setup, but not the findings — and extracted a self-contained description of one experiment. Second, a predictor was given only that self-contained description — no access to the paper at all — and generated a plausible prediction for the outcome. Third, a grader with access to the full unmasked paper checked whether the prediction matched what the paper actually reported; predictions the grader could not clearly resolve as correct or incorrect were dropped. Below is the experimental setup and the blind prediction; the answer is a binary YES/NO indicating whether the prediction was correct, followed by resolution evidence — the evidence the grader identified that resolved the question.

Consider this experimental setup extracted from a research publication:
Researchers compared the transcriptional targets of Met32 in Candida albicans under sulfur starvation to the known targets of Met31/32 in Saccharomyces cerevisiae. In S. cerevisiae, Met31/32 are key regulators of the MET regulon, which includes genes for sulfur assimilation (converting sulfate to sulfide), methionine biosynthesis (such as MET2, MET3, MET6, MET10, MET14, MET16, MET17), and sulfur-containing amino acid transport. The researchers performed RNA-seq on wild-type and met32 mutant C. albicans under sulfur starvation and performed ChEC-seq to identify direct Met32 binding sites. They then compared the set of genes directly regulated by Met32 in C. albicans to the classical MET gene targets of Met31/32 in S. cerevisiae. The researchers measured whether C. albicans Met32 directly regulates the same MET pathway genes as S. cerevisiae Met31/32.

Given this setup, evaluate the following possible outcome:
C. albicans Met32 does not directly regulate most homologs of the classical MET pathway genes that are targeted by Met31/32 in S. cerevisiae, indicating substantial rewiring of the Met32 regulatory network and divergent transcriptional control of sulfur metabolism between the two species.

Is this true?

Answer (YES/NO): YES